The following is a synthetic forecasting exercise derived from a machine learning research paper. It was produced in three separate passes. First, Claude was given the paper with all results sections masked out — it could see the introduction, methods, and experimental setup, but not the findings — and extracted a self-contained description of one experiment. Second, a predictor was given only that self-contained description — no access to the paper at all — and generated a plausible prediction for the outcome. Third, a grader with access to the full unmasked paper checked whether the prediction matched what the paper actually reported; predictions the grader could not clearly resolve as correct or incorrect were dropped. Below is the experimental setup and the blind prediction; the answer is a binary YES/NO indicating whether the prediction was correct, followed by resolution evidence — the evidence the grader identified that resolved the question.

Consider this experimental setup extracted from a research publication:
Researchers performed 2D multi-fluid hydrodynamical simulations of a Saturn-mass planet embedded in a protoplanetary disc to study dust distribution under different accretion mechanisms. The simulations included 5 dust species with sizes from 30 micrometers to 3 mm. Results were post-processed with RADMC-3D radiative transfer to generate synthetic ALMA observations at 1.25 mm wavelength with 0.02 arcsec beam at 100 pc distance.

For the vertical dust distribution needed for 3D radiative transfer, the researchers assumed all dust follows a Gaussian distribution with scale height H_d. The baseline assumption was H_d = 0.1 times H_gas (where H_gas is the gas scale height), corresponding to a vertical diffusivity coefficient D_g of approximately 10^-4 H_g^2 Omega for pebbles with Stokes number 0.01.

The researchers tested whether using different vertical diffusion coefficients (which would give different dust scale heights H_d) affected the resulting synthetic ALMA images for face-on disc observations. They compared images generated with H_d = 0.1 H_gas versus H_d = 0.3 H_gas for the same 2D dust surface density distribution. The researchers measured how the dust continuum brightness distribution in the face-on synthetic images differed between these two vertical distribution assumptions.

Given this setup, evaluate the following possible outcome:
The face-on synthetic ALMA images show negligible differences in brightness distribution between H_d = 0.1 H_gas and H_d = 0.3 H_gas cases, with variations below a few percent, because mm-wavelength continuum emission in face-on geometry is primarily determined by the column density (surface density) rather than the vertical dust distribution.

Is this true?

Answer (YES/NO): YES